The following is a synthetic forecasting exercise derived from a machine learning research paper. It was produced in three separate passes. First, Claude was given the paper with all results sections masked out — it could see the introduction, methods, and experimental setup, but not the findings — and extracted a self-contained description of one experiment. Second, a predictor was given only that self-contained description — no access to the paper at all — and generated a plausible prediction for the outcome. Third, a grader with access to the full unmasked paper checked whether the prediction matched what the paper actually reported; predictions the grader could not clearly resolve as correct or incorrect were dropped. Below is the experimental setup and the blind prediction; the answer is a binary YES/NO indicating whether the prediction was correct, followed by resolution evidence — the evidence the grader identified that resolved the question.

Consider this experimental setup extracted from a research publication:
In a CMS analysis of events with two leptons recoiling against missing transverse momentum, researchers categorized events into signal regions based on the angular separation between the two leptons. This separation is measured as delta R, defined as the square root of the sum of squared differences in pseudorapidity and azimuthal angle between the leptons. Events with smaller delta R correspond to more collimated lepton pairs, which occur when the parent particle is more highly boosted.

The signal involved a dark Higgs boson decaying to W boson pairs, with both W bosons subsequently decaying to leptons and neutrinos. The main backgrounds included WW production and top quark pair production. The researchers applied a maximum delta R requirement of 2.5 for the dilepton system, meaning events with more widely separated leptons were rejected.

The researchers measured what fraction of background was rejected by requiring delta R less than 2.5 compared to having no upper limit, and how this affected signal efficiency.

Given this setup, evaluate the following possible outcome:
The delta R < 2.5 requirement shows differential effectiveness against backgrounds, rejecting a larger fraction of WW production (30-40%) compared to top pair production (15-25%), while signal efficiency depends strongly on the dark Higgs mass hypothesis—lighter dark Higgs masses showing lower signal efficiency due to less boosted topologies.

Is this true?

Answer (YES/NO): NO